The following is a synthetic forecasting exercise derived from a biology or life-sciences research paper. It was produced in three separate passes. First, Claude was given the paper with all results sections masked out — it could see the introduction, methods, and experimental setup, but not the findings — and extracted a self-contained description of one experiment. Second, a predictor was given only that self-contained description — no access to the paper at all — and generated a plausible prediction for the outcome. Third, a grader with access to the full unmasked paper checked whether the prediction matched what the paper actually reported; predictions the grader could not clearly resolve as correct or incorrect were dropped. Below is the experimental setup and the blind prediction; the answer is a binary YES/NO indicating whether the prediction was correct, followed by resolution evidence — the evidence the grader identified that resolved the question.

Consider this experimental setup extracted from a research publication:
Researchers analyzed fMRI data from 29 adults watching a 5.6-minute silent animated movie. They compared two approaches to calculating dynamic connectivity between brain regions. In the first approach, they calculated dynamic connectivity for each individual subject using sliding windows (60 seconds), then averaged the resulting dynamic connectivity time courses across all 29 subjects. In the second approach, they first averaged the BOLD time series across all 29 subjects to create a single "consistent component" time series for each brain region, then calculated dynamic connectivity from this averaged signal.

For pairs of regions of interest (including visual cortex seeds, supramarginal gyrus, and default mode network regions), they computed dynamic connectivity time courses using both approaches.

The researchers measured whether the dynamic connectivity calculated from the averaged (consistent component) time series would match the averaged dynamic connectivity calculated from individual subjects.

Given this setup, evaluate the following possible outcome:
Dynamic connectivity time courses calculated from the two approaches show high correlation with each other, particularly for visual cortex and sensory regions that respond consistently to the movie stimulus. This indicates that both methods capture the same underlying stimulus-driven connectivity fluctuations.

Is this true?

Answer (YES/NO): YES